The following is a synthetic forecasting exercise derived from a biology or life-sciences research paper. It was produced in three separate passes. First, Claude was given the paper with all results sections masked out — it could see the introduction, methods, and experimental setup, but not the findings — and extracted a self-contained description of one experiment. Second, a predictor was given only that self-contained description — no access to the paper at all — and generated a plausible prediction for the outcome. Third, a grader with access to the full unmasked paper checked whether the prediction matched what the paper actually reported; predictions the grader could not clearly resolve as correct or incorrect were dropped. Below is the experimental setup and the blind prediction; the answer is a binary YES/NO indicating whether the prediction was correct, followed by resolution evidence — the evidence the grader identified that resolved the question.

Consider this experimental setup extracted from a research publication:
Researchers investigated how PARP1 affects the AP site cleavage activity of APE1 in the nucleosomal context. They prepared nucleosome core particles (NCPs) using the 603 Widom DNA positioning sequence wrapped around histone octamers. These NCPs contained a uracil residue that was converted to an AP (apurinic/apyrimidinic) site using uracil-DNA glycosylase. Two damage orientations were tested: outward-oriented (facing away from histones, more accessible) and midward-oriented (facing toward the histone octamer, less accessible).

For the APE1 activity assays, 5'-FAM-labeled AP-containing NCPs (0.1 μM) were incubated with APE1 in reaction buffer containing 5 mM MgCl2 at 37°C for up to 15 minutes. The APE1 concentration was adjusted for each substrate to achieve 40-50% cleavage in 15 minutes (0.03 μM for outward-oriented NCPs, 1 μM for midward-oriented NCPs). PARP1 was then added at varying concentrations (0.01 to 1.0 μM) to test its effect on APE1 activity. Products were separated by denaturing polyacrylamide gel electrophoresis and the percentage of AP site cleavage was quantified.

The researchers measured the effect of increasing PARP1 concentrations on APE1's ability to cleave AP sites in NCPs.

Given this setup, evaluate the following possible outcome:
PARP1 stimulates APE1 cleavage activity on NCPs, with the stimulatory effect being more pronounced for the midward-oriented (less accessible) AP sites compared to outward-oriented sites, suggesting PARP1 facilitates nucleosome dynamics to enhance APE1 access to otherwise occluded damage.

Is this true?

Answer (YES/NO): NO